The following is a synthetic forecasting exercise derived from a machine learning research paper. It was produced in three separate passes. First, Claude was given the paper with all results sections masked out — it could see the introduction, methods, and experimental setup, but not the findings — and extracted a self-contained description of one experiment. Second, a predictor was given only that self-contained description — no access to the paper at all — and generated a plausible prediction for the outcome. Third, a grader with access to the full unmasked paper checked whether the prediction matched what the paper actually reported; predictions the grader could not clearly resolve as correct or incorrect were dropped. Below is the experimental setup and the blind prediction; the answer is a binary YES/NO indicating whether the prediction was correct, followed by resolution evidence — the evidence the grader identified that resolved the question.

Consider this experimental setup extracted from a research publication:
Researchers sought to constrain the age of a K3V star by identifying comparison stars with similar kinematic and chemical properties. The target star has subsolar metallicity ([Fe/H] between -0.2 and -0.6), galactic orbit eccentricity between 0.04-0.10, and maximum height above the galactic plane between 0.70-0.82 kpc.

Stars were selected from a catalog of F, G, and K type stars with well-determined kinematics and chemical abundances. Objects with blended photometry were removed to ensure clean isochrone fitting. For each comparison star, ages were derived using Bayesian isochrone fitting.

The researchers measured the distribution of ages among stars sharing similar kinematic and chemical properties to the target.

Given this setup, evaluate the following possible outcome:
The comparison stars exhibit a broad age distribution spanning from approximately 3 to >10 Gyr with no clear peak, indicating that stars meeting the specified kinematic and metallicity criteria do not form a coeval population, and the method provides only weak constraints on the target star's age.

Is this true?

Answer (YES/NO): NO